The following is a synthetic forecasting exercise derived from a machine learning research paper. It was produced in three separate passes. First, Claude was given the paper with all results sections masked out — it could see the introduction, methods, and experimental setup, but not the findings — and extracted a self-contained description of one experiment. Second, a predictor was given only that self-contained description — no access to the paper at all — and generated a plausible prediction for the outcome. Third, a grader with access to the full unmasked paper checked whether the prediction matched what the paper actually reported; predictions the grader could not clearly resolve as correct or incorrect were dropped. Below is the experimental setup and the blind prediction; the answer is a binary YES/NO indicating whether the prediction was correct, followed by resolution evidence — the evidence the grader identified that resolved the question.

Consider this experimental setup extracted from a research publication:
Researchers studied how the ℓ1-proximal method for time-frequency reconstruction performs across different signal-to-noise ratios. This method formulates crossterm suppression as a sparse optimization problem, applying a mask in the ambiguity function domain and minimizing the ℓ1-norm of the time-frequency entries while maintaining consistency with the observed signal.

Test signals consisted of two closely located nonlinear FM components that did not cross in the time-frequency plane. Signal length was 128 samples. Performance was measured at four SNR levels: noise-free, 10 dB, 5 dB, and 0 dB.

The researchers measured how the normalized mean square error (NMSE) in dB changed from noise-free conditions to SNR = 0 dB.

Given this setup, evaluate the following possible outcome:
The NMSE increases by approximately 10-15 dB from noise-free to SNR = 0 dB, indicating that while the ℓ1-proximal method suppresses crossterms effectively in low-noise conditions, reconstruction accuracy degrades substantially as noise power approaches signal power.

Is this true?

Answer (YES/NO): NO